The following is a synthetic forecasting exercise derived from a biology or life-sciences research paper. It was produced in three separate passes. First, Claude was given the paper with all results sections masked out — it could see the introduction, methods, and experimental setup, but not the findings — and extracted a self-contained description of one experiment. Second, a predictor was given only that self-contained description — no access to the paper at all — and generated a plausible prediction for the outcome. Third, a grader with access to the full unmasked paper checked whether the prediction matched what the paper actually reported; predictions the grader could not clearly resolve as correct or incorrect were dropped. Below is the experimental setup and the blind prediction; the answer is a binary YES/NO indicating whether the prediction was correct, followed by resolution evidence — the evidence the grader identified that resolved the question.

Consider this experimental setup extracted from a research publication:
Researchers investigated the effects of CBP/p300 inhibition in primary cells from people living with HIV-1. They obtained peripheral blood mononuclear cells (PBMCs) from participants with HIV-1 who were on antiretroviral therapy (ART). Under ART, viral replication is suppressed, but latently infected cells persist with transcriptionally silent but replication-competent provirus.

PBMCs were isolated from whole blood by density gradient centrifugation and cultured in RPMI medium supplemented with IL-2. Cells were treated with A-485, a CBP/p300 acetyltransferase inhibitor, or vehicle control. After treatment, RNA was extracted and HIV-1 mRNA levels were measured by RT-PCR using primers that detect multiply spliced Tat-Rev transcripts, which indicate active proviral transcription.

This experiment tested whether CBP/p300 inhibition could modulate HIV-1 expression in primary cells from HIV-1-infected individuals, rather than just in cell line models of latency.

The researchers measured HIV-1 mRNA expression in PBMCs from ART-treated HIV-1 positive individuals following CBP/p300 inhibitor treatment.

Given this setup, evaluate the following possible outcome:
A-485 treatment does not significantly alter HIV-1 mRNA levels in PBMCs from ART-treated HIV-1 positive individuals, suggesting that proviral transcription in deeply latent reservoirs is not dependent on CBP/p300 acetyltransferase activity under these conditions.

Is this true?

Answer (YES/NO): NO